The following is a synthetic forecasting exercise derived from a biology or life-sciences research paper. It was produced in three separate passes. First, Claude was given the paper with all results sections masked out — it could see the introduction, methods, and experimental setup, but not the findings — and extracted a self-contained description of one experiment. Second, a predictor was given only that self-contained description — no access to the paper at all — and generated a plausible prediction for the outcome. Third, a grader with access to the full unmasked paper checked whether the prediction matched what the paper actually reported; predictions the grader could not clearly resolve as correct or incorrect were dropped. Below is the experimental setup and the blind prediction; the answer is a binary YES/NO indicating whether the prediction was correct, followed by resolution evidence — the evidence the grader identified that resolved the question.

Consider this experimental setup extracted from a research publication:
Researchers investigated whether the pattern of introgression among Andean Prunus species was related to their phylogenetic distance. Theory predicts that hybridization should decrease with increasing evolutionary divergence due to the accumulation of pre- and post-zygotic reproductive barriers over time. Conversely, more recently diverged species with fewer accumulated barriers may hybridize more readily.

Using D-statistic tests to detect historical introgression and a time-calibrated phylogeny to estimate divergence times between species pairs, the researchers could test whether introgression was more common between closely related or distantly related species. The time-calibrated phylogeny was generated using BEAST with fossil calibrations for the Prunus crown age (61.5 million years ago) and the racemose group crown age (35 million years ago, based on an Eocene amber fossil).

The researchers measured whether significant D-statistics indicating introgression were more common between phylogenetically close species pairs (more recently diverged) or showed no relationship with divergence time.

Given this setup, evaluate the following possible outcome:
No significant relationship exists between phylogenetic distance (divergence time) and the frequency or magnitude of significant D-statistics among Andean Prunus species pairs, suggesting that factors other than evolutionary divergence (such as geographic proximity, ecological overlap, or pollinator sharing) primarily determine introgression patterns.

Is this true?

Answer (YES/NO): YES